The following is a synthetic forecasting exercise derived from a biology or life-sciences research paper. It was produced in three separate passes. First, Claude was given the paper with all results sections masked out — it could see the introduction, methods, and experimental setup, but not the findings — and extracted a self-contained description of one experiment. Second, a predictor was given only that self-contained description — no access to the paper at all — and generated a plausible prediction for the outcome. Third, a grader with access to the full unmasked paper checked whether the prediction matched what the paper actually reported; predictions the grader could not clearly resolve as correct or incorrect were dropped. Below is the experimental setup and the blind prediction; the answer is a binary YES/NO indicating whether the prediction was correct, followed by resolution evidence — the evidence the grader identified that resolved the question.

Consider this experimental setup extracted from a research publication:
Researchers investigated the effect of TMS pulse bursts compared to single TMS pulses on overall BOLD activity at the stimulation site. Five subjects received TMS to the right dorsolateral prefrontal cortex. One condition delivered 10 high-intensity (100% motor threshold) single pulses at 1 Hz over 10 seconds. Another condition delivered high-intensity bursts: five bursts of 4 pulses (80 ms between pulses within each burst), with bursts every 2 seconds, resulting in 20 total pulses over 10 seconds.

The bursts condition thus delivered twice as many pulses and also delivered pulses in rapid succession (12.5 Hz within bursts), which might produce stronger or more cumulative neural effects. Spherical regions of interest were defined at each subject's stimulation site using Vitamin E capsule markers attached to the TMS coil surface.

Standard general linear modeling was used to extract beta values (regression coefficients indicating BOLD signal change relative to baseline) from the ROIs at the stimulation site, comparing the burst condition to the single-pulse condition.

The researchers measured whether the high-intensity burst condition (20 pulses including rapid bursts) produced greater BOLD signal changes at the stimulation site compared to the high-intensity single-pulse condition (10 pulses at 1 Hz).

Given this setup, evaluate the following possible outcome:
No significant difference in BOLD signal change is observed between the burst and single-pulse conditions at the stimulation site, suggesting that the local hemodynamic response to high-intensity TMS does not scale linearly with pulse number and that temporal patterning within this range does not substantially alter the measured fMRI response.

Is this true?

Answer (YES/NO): YES